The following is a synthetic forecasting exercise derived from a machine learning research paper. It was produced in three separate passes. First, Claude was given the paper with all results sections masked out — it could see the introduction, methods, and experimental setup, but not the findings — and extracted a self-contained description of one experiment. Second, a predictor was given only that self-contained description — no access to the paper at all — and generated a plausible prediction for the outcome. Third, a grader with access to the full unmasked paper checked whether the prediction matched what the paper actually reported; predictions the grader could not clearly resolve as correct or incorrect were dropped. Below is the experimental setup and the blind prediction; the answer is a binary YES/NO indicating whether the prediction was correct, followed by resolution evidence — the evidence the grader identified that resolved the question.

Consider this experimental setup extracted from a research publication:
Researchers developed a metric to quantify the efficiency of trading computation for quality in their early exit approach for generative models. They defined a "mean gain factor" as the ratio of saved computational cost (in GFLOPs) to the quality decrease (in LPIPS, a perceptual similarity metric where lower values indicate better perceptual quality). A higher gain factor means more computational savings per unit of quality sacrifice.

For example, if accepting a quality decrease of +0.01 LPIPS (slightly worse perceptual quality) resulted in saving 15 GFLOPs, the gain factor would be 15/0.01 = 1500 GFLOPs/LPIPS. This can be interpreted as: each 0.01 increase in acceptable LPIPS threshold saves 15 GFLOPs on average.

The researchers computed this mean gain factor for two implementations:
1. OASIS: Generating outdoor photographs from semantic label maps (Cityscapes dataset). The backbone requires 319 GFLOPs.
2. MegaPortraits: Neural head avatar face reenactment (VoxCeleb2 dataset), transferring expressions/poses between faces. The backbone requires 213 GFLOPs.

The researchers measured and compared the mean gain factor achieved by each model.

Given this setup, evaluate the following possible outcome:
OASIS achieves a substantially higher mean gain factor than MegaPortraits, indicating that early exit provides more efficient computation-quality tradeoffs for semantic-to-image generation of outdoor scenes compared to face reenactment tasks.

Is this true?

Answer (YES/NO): NO